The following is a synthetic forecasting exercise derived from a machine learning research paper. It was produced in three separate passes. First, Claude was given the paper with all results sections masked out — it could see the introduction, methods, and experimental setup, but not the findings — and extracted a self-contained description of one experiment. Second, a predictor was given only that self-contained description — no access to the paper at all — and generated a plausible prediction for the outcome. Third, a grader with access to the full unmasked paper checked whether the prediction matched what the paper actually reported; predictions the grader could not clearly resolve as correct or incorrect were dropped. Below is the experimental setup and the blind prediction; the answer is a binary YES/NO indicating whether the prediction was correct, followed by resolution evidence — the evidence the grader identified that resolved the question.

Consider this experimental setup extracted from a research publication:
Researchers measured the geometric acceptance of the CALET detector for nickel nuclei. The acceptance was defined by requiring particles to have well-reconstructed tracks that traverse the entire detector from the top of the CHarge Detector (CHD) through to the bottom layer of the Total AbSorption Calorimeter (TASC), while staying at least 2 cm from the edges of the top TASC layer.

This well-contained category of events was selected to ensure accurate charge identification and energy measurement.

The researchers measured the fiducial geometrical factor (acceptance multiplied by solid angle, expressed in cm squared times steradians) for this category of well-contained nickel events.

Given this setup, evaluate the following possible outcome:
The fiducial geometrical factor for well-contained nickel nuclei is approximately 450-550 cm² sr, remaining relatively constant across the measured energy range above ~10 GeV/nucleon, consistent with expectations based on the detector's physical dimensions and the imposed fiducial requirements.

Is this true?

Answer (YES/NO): YES